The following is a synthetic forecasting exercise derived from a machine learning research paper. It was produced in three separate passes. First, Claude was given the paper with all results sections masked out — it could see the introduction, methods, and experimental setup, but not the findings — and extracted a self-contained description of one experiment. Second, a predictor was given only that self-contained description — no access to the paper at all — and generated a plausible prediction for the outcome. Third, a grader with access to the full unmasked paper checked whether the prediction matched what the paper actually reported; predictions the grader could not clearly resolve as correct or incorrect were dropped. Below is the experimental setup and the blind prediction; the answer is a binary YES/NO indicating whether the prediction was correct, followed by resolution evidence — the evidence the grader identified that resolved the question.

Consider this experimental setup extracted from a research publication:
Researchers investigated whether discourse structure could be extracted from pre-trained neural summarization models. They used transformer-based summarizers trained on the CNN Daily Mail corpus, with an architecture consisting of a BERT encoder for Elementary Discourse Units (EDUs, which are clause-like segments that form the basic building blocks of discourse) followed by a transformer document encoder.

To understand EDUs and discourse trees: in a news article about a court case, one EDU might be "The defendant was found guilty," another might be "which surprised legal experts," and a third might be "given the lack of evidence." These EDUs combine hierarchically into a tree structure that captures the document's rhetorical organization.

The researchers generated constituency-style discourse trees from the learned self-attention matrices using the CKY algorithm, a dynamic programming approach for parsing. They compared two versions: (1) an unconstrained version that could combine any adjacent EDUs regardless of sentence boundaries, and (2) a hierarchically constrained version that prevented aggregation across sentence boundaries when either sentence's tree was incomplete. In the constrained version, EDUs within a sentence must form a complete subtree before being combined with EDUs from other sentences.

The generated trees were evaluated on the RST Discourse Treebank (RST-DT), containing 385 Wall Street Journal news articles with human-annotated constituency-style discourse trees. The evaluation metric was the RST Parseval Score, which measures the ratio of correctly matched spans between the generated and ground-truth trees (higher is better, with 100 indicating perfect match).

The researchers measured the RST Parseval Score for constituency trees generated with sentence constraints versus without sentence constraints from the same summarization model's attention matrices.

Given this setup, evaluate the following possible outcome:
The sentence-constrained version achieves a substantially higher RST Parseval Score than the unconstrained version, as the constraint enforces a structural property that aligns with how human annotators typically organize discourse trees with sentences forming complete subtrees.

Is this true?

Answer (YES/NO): YES